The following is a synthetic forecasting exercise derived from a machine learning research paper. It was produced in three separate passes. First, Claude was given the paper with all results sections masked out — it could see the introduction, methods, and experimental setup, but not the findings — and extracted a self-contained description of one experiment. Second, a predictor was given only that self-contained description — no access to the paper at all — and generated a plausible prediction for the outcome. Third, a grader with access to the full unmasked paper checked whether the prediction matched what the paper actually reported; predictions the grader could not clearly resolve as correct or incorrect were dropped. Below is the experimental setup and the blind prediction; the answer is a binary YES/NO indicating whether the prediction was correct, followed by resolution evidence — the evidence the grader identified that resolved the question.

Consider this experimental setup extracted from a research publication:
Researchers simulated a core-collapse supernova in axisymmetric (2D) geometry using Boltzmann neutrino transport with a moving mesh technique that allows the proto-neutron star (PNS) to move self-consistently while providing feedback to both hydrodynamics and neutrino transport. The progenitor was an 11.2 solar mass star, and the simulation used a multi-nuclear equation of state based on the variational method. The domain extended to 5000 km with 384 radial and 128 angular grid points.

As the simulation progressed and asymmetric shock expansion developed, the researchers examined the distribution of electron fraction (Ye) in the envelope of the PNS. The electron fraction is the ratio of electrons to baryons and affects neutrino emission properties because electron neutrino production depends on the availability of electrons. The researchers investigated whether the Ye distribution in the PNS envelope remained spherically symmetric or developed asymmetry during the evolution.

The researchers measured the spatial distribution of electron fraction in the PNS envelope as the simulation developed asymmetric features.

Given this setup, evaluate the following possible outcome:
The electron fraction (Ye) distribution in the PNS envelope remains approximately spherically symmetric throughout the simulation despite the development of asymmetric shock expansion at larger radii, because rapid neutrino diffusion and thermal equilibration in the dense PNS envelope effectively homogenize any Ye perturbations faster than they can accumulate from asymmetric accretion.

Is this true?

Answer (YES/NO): NO